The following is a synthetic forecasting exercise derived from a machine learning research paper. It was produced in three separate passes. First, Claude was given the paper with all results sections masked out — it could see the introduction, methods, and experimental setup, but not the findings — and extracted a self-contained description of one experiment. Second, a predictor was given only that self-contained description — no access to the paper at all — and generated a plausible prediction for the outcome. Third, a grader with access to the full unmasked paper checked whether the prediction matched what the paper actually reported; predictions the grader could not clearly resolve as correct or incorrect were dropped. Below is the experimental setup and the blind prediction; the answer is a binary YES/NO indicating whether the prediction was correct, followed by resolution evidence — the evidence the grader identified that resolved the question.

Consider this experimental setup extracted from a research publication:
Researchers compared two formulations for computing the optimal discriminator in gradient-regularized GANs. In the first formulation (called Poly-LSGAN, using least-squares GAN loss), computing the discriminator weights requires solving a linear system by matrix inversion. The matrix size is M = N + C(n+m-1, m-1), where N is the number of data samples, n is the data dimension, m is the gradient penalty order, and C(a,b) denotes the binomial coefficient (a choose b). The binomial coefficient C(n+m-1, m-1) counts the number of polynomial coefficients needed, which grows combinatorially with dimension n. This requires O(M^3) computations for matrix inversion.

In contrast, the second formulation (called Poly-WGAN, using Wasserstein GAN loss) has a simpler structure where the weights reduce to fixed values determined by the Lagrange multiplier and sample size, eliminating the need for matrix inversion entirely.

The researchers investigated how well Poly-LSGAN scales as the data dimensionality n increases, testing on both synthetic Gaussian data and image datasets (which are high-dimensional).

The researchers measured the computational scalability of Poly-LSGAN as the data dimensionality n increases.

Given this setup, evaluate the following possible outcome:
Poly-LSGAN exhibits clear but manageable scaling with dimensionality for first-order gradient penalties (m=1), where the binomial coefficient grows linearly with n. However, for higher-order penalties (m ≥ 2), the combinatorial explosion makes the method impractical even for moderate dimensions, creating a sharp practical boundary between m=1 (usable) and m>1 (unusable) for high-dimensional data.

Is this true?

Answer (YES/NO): NO